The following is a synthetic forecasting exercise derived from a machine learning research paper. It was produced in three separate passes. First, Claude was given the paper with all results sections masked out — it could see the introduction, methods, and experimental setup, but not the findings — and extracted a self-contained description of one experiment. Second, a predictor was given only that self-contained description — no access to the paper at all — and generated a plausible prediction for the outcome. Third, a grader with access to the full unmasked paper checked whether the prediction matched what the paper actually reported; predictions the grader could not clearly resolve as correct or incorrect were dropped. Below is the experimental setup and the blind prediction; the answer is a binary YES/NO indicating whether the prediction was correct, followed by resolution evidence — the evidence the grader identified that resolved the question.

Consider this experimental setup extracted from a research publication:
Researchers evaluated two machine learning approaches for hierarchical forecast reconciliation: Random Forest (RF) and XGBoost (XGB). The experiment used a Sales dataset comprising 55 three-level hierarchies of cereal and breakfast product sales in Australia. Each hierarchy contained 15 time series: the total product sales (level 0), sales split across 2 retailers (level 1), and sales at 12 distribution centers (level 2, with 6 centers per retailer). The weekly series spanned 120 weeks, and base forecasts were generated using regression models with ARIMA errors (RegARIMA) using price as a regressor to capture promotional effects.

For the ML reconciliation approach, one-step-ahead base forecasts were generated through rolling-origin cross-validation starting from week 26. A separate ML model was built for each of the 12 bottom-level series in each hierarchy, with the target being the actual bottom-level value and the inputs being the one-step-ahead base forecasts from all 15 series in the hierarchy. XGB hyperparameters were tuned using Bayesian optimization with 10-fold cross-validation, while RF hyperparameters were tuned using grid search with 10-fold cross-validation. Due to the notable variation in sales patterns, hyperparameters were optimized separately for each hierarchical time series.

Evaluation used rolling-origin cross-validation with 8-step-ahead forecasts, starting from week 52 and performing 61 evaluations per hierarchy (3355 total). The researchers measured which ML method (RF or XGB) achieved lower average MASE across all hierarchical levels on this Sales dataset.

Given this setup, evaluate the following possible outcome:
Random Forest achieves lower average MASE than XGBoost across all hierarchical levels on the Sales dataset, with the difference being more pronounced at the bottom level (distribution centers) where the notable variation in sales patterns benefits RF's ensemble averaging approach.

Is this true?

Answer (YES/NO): NO